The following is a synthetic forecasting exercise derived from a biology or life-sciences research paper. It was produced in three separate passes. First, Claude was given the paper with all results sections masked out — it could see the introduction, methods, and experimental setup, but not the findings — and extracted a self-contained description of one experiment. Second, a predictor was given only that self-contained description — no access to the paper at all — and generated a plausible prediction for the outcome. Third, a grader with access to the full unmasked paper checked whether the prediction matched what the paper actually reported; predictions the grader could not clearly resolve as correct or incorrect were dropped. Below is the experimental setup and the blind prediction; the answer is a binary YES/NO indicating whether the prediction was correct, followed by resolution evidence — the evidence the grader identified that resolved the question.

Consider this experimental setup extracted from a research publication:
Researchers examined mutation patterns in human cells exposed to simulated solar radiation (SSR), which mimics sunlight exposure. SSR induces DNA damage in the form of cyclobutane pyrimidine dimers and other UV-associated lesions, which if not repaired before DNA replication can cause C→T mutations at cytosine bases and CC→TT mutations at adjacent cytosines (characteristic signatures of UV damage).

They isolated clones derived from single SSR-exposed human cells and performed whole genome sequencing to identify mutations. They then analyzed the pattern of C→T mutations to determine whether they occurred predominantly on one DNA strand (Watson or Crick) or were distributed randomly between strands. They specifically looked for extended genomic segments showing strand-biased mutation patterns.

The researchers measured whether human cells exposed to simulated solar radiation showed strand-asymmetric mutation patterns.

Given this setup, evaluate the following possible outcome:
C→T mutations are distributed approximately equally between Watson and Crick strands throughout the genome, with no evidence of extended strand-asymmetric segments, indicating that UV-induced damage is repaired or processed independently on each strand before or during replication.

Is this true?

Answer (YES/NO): NO